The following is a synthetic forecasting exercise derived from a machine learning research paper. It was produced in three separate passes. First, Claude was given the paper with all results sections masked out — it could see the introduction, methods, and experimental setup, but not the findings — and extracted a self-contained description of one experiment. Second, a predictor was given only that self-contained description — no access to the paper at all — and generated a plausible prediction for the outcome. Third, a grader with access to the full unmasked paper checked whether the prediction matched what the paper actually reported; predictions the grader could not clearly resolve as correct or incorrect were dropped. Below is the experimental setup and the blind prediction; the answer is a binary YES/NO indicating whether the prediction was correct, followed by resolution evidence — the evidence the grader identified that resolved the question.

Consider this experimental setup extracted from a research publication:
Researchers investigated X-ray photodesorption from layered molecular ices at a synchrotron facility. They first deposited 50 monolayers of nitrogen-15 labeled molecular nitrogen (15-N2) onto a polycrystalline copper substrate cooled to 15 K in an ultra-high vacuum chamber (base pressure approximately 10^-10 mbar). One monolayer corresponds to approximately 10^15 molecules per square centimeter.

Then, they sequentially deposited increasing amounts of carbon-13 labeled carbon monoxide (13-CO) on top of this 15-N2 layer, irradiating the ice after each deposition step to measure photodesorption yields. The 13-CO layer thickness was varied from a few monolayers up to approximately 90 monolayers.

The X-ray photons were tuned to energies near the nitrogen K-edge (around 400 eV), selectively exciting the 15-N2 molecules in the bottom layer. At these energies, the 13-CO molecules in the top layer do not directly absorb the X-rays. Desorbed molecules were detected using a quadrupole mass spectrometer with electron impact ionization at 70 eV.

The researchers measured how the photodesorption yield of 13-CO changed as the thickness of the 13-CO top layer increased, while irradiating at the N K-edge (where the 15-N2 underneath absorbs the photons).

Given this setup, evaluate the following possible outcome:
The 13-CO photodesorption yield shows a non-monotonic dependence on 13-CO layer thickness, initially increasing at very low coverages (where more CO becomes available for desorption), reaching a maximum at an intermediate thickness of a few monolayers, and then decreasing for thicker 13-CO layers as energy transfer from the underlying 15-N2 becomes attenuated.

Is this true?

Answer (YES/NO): NO